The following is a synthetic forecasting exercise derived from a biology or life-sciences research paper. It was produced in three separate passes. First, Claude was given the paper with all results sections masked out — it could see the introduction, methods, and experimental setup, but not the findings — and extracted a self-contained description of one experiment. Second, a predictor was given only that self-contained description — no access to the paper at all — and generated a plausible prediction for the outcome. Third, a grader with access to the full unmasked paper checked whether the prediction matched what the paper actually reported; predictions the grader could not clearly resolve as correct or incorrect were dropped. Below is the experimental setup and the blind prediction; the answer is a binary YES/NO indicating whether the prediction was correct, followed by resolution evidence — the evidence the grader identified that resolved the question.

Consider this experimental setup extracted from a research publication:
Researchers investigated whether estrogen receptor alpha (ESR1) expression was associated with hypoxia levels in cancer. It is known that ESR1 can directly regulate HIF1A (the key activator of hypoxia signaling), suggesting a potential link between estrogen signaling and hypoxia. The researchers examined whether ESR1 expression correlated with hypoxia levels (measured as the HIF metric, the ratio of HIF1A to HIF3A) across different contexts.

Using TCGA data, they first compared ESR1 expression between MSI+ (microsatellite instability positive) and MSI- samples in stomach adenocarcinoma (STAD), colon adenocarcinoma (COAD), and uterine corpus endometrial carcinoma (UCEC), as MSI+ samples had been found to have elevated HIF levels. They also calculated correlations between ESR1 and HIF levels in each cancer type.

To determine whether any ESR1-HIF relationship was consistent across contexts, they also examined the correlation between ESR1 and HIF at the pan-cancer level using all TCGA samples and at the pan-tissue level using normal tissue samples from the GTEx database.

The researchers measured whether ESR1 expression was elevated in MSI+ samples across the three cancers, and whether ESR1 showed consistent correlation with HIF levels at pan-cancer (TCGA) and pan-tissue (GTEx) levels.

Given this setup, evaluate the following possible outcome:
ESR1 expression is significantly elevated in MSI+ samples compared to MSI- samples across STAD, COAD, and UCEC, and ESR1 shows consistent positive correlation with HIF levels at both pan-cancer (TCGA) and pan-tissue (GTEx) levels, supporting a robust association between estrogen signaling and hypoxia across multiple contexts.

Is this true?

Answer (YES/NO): NO